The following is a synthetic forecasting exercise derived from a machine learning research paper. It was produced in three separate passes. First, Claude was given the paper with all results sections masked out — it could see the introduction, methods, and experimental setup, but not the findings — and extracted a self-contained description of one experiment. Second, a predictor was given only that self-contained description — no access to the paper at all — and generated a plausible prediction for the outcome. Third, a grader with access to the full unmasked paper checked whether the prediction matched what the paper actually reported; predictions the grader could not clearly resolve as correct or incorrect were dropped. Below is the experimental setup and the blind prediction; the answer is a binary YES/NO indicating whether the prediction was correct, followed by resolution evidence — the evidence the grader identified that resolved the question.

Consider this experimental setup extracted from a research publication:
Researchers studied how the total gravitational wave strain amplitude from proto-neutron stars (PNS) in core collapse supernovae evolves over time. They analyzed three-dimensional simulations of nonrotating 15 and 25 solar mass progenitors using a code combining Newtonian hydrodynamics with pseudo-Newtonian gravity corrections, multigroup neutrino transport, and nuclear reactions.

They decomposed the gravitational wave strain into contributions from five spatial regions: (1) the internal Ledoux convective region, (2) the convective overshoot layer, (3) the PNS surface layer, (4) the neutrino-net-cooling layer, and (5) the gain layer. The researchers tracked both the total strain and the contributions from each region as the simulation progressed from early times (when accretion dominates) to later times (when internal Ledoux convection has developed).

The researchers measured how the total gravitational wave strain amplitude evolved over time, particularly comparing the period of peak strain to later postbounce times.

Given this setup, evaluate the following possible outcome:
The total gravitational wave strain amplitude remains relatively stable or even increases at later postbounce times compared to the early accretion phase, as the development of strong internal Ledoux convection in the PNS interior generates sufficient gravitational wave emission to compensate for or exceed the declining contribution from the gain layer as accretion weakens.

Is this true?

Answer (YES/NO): NO